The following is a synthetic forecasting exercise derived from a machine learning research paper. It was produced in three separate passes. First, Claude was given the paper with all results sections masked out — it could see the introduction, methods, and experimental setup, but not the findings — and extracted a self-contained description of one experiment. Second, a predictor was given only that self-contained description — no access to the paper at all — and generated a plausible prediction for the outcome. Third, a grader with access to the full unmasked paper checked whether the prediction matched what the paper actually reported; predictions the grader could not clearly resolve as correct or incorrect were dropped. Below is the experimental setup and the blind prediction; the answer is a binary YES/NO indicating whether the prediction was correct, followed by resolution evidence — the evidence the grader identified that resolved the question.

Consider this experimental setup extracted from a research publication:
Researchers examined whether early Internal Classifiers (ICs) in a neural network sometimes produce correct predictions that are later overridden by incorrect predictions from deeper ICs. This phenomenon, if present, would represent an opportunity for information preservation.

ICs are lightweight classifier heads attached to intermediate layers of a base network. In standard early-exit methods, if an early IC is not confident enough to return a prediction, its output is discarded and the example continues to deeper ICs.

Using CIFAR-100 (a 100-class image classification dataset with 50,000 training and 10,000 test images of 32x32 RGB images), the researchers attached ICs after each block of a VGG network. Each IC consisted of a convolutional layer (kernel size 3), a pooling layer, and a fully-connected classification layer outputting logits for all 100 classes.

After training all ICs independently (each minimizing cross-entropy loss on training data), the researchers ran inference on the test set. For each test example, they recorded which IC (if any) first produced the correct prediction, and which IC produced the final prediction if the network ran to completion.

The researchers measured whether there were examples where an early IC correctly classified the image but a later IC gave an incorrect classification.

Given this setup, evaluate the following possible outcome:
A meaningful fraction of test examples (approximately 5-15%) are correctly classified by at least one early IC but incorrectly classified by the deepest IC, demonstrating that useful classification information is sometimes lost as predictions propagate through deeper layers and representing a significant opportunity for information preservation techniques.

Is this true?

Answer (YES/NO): NO